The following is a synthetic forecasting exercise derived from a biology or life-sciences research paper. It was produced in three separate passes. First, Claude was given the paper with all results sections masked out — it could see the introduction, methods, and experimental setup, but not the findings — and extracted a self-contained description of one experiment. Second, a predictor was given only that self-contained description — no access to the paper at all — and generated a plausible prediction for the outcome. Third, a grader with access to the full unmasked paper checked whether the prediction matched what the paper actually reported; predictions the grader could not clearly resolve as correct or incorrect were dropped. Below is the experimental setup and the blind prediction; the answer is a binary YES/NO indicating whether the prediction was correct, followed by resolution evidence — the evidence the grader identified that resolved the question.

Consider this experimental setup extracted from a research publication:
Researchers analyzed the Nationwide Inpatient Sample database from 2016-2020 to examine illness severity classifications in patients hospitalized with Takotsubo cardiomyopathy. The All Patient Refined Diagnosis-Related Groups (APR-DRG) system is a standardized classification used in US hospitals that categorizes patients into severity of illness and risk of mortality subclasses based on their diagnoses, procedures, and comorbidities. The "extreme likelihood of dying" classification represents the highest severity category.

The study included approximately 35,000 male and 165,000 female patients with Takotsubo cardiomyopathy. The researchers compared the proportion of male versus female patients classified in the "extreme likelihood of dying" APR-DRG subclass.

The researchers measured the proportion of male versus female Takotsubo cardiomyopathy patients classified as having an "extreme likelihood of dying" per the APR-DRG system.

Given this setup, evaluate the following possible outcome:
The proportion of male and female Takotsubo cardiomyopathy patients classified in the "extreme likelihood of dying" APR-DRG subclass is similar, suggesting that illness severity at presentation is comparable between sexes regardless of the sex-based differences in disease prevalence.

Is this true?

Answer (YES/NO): NO